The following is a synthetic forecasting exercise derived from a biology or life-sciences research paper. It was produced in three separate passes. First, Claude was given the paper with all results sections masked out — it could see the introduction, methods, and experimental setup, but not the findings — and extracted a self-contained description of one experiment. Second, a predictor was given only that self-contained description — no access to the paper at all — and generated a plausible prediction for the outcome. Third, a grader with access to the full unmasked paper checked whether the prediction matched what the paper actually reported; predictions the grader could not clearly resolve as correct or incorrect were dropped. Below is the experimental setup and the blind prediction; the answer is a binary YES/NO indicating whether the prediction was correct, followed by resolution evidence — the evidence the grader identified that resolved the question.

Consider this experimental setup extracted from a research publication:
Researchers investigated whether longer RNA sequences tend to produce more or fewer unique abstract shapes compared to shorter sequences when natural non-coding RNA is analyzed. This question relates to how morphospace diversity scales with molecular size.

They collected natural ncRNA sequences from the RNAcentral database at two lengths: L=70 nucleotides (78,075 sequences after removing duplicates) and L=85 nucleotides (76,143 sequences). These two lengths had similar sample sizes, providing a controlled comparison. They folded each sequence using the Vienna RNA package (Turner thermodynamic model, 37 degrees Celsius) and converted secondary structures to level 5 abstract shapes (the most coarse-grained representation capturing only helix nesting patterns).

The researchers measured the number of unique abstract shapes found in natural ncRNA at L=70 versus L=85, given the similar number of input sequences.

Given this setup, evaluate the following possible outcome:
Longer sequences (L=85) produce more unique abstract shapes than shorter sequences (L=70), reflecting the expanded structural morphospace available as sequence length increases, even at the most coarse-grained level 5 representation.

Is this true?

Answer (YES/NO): YES